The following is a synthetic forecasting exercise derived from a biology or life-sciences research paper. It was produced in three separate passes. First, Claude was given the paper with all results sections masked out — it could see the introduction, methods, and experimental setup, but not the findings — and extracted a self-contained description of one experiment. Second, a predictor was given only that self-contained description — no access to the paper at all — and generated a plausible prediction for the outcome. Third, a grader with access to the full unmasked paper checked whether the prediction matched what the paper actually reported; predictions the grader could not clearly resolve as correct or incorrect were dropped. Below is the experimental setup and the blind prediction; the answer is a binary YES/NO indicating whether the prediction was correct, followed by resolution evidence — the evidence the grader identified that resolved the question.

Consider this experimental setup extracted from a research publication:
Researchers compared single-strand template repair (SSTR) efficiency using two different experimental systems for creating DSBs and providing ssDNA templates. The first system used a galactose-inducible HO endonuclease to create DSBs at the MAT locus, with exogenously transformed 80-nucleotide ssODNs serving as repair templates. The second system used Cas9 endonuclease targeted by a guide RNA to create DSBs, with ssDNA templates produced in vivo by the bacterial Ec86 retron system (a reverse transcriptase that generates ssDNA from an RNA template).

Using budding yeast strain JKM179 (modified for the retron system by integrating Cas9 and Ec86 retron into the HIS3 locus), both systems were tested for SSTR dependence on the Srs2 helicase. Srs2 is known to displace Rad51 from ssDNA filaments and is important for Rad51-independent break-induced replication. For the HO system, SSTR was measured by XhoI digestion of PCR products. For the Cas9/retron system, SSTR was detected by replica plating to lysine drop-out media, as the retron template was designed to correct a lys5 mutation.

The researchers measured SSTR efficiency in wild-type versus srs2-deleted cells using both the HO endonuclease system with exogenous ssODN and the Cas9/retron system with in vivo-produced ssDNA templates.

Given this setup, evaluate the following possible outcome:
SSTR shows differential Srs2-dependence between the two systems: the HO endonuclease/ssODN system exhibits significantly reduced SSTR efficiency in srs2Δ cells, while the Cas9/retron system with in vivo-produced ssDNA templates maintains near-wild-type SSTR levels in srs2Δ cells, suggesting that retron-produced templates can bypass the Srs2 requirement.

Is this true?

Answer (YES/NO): NO